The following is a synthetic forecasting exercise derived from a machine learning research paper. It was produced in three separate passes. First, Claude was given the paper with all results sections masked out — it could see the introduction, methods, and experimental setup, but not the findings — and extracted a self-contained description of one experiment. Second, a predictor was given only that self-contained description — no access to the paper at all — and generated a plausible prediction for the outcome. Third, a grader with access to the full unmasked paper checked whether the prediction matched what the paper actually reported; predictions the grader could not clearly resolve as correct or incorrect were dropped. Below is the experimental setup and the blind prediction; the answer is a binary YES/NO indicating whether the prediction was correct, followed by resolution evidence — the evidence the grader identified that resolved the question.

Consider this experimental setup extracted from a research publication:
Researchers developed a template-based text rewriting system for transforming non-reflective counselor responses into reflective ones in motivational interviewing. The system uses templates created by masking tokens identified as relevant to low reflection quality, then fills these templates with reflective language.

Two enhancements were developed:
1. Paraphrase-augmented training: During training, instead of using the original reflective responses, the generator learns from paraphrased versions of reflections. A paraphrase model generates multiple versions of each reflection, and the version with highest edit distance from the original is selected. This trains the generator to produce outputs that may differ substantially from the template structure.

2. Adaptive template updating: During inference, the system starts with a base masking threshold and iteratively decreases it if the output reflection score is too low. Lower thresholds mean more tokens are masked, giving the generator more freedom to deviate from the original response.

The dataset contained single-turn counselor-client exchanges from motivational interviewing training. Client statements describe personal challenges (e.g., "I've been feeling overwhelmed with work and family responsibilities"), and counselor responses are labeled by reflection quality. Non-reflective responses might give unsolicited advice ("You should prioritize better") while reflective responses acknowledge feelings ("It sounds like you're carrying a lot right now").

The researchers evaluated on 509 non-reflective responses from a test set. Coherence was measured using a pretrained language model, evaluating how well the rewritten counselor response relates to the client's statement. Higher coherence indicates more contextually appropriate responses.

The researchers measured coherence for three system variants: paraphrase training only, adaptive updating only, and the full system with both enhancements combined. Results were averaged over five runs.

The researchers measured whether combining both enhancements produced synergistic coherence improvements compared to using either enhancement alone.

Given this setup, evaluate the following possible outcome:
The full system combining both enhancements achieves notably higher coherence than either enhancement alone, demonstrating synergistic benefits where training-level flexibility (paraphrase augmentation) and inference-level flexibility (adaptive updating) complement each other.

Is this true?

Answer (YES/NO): YES